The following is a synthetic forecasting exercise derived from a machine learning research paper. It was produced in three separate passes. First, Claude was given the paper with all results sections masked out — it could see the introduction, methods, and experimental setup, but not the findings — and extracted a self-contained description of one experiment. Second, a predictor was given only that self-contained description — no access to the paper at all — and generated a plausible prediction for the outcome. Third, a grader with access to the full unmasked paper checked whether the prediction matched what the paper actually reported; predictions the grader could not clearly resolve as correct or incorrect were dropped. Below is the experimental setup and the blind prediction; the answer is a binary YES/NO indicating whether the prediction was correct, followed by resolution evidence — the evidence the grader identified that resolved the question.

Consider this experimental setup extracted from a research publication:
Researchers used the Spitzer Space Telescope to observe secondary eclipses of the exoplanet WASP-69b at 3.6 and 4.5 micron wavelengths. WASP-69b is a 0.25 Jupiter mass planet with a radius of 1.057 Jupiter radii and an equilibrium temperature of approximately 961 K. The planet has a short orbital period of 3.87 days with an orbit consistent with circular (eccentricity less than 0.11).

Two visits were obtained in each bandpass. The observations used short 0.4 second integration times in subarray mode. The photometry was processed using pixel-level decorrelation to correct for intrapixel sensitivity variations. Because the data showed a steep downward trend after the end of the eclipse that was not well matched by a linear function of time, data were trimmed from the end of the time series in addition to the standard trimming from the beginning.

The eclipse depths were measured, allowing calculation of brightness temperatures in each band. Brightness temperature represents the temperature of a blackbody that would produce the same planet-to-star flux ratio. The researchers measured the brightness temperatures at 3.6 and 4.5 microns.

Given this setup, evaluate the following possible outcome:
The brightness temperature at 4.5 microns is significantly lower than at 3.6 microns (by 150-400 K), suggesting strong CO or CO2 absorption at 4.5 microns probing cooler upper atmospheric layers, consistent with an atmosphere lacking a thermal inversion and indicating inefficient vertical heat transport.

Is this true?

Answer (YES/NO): NO